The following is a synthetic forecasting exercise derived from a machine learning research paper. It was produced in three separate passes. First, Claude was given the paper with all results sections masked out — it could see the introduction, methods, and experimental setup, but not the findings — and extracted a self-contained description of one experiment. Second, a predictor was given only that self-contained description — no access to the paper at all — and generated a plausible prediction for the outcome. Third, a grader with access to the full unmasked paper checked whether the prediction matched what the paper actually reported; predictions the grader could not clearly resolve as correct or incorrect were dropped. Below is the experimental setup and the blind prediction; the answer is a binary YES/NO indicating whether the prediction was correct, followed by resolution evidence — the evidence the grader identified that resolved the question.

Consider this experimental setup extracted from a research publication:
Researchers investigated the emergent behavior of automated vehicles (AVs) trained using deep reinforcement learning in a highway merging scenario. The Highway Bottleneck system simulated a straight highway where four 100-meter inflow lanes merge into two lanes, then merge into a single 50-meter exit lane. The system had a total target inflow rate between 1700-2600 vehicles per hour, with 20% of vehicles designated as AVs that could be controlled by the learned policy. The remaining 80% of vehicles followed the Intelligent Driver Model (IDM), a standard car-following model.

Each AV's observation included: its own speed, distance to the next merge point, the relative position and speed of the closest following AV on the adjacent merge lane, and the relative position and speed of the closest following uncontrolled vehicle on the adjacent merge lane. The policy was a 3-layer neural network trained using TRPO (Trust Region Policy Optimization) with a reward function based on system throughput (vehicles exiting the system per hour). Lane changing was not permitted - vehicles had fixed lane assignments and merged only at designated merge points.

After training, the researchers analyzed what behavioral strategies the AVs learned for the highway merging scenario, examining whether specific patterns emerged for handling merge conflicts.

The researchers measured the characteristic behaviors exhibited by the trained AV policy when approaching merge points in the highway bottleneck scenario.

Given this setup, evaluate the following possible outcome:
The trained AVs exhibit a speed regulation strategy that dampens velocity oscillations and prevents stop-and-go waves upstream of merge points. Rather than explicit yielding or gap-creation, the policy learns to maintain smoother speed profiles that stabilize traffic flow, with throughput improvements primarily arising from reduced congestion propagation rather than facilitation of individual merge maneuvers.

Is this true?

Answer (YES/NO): NO